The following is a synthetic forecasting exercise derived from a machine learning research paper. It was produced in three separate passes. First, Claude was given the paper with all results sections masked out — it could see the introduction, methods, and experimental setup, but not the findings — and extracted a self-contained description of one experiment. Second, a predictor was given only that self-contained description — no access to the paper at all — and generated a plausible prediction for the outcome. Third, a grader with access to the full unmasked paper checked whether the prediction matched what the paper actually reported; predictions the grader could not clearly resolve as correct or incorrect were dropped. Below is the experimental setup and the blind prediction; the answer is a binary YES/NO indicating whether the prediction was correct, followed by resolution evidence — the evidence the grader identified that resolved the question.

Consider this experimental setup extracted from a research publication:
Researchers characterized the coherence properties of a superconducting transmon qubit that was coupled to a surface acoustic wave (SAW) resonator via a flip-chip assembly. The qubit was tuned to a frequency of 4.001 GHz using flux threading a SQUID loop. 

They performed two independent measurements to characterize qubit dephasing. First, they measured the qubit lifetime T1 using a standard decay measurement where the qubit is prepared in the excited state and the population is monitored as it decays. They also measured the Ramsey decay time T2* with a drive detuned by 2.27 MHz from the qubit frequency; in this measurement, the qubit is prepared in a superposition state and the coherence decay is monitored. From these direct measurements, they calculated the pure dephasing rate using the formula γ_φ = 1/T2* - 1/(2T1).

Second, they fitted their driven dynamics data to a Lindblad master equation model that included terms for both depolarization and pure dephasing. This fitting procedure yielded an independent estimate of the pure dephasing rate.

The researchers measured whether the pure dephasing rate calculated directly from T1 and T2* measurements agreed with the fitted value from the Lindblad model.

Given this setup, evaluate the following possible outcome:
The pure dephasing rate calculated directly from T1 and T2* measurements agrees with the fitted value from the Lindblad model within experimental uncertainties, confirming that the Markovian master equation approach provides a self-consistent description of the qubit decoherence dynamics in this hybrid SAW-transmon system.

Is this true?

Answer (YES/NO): NO